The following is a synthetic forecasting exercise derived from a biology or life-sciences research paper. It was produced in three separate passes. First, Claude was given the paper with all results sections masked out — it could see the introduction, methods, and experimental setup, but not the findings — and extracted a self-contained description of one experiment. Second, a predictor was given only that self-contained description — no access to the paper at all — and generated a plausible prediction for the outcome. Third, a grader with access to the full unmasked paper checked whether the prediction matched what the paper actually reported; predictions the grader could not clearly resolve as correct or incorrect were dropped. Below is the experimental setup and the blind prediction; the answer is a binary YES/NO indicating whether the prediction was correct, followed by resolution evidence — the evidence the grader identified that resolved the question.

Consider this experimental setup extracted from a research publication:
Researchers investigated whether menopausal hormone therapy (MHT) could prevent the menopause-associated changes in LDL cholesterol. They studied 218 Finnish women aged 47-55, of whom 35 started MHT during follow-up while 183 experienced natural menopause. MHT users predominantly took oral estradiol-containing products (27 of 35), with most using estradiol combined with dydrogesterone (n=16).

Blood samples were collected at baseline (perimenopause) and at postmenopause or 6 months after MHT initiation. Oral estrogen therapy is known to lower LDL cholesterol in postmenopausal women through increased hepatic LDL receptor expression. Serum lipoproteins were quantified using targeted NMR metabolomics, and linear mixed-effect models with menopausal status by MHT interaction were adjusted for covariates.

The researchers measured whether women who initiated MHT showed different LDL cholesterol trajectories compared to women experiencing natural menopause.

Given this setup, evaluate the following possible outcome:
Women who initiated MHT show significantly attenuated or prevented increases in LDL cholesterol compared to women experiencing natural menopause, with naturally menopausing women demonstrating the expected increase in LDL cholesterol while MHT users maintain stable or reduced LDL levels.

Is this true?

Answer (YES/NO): NO